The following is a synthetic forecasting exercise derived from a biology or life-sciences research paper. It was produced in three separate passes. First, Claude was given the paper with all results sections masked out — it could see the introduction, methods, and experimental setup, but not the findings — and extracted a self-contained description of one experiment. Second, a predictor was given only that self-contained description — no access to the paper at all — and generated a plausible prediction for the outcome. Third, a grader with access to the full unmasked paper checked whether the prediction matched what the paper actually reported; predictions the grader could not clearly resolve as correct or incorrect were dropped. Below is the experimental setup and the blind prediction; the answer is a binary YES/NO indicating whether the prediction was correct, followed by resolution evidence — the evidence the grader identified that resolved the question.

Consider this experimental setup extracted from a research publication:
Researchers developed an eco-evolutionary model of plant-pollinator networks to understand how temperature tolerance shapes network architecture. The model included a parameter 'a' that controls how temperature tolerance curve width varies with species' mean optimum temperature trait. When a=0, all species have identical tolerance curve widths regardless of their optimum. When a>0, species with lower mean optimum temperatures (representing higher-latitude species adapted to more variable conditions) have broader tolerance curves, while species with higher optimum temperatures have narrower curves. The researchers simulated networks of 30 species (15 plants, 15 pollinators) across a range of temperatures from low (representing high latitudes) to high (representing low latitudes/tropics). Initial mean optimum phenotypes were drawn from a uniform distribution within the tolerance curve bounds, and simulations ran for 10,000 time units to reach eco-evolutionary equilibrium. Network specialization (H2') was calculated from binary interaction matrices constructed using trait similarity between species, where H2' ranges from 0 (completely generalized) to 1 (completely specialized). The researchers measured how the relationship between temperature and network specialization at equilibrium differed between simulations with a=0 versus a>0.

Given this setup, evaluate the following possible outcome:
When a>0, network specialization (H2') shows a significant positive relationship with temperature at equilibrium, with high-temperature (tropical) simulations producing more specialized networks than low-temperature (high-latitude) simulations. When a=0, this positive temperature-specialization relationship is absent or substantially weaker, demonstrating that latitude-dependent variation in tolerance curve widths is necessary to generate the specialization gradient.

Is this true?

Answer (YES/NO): NO